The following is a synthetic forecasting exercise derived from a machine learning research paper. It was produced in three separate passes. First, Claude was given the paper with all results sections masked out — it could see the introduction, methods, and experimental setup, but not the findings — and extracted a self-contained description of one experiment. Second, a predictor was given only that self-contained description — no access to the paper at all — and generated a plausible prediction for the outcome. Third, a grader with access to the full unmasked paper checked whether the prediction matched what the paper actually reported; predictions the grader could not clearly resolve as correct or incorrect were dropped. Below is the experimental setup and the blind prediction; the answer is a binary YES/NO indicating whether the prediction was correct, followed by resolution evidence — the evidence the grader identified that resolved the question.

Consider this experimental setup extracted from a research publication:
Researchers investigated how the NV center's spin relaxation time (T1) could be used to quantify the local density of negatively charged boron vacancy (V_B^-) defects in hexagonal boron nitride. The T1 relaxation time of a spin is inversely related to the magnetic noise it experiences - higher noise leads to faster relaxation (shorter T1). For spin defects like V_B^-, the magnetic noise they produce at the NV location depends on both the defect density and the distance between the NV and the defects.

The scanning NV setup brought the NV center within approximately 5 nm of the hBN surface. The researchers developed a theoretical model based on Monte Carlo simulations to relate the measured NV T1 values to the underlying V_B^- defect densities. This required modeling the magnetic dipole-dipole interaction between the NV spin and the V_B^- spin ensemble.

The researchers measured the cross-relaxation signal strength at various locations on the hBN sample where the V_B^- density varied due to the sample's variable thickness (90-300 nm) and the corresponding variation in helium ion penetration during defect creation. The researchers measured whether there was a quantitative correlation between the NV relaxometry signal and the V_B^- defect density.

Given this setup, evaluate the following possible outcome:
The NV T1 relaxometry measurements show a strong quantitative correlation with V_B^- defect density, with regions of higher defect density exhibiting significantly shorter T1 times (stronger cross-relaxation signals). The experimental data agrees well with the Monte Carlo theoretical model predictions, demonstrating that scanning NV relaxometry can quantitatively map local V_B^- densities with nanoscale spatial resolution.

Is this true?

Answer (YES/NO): YES